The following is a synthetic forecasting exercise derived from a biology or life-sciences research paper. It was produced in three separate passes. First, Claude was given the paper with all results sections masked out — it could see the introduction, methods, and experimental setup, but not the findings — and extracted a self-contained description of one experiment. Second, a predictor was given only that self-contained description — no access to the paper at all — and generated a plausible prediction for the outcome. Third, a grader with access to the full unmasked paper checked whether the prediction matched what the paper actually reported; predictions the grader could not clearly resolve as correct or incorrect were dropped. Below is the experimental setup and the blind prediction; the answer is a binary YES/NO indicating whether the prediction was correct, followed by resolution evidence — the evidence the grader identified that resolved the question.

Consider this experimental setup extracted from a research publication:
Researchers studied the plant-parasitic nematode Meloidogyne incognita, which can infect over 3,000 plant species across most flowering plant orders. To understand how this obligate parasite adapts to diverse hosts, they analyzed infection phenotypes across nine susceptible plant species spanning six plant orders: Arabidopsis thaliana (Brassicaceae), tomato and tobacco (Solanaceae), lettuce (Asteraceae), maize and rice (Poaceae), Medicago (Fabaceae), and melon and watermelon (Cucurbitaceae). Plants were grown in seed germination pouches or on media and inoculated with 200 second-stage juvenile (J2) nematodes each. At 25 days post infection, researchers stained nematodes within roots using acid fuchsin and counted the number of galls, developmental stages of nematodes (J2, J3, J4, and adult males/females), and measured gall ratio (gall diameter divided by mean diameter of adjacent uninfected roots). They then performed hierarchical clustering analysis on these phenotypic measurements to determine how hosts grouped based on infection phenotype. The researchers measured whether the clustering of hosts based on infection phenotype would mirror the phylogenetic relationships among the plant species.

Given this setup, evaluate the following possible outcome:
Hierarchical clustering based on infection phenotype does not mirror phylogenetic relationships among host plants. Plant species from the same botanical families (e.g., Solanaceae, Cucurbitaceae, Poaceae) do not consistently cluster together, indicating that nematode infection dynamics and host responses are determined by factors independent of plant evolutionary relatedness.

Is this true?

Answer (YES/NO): YES